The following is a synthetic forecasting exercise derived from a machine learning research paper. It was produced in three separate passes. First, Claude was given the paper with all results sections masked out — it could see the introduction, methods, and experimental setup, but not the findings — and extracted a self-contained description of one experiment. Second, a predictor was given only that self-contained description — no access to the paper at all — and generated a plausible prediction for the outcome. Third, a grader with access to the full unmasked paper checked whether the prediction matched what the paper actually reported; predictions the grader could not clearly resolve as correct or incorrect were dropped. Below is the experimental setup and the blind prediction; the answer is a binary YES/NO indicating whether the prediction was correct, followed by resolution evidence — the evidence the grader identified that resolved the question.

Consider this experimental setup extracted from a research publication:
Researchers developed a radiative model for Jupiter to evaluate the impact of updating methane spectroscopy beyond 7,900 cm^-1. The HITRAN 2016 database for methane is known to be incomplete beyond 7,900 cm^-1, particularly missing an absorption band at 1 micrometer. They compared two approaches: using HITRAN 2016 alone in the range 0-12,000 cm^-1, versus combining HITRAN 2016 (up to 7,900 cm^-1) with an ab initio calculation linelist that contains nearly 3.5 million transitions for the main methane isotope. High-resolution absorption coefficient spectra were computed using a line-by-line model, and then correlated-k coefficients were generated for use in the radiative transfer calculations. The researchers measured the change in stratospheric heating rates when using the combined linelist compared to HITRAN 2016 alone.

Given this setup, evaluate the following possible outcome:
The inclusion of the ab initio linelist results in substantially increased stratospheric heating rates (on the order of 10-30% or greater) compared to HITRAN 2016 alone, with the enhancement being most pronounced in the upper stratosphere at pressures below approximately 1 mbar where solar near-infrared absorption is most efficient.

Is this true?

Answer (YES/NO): NO